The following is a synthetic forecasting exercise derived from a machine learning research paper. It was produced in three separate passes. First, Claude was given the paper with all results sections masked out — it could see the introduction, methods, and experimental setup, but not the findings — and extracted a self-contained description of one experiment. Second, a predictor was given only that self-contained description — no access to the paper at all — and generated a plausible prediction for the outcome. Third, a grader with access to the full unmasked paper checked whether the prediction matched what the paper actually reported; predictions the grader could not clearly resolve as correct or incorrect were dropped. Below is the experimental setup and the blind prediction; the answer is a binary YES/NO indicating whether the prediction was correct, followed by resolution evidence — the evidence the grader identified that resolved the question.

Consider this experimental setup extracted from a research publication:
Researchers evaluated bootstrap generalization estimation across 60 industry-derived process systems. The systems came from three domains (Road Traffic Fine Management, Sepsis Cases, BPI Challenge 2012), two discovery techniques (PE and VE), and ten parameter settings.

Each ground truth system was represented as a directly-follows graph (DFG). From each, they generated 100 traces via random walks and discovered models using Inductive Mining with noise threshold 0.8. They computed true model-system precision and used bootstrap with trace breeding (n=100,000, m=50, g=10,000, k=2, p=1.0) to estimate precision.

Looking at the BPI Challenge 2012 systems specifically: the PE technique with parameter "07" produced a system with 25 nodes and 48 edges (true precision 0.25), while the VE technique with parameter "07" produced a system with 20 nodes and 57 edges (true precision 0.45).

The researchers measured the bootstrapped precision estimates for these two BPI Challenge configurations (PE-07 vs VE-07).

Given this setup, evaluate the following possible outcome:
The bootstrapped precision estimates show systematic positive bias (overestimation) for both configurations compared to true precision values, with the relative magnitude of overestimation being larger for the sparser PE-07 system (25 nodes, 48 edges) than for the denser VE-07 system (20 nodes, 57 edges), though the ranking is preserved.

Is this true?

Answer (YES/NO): NO